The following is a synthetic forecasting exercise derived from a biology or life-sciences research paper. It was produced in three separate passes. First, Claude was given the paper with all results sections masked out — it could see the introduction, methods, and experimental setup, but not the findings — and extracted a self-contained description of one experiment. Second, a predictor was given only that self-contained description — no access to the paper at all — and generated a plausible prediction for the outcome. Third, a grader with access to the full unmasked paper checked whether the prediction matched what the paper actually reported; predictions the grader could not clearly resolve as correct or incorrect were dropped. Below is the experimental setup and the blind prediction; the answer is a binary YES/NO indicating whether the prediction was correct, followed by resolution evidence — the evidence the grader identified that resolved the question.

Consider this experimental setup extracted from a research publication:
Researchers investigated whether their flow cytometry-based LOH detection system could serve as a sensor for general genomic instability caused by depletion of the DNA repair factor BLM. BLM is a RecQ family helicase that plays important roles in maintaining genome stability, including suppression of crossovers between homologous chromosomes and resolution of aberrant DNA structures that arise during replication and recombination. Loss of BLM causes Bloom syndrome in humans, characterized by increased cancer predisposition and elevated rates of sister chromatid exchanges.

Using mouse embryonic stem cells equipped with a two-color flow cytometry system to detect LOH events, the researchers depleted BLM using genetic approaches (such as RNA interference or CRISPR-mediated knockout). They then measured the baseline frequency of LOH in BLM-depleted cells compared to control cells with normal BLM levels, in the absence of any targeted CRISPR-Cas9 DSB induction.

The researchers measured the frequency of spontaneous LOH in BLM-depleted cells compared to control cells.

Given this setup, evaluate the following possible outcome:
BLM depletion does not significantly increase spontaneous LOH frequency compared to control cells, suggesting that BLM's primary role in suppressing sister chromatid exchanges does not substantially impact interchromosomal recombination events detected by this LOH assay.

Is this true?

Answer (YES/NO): NO